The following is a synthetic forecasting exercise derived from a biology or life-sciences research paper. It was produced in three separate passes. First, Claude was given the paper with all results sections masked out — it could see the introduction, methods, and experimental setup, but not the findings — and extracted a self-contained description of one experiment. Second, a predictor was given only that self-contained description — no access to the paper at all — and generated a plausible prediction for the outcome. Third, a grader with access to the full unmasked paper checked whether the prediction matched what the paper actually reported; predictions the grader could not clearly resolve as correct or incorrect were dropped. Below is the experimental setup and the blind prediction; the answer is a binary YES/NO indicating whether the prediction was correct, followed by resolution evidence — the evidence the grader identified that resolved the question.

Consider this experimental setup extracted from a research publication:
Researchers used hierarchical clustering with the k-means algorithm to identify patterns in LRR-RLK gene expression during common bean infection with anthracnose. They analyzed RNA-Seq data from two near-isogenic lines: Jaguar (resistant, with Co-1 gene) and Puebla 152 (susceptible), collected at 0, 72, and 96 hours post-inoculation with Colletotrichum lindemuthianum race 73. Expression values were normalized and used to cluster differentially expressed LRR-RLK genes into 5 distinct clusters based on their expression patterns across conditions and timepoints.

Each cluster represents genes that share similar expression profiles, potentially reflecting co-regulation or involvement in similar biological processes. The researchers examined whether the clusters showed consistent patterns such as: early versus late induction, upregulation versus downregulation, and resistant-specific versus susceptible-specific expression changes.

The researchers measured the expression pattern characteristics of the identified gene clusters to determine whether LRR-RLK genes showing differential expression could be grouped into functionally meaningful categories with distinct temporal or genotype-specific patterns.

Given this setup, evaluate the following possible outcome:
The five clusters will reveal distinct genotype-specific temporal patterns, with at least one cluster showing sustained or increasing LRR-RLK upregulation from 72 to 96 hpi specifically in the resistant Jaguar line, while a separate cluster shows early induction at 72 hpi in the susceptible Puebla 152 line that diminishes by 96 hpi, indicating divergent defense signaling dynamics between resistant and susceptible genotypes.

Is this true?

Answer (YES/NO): NO